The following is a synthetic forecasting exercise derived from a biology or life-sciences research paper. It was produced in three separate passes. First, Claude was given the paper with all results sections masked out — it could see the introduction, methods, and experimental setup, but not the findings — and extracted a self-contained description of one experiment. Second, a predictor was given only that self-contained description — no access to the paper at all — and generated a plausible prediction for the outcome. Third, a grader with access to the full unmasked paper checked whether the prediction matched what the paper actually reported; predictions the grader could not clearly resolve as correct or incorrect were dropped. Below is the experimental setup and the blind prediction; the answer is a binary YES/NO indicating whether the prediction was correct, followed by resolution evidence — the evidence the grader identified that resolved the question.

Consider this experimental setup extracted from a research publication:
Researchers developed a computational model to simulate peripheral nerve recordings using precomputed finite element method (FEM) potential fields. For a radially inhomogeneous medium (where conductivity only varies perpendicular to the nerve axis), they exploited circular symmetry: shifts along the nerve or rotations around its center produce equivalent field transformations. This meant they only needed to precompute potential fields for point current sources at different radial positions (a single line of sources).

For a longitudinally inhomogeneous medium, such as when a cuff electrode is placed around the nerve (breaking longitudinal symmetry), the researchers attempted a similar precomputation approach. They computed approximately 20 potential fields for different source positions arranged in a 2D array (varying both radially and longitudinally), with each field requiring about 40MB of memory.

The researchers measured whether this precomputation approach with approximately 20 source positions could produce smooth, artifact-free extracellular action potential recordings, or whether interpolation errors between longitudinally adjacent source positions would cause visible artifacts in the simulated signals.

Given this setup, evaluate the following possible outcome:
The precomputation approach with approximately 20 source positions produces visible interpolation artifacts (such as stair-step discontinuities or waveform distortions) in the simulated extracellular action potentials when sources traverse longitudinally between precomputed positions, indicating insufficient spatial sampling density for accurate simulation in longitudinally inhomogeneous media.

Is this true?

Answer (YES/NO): YES